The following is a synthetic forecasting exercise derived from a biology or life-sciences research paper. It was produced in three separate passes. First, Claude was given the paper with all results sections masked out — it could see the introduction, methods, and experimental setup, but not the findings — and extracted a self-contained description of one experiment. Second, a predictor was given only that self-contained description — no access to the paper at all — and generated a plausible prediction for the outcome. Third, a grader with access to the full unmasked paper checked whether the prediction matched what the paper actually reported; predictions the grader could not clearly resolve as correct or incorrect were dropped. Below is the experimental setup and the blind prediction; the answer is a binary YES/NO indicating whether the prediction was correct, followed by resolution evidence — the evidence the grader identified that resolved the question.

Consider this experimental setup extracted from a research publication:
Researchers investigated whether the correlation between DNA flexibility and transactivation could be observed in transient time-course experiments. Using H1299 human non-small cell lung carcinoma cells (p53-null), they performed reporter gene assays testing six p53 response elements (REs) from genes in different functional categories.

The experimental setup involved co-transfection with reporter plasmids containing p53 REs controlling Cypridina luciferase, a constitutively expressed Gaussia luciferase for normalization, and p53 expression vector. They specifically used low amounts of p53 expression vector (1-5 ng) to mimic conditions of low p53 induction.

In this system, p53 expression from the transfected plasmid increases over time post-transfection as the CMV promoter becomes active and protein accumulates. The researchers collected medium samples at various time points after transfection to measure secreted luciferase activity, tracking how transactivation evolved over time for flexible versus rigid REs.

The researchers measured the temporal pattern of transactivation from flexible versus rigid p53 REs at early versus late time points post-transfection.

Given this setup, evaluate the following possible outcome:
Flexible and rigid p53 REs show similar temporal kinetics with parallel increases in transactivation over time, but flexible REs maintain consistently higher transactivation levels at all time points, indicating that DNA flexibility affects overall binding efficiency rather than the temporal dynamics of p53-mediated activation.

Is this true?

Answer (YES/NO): NO